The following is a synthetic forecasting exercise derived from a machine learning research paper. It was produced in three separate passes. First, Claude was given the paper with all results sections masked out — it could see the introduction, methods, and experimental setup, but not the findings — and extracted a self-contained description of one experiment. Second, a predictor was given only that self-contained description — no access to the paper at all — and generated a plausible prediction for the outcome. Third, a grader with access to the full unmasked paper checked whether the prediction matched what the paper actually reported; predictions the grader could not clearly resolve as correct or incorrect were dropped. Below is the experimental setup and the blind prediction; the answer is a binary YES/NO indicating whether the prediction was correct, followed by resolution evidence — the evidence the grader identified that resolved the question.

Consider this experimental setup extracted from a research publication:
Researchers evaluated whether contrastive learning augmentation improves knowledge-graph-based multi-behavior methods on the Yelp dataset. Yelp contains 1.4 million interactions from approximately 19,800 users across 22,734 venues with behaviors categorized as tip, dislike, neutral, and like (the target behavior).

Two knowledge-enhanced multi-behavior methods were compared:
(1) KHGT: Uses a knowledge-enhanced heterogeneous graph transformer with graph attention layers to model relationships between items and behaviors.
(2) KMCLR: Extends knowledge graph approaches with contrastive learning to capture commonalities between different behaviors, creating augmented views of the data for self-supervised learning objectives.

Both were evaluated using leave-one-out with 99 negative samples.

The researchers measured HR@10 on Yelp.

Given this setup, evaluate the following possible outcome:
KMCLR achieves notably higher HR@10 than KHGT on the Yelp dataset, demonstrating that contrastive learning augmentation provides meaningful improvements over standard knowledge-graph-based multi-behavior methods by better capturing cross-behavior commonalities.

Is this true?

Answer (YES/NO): NO